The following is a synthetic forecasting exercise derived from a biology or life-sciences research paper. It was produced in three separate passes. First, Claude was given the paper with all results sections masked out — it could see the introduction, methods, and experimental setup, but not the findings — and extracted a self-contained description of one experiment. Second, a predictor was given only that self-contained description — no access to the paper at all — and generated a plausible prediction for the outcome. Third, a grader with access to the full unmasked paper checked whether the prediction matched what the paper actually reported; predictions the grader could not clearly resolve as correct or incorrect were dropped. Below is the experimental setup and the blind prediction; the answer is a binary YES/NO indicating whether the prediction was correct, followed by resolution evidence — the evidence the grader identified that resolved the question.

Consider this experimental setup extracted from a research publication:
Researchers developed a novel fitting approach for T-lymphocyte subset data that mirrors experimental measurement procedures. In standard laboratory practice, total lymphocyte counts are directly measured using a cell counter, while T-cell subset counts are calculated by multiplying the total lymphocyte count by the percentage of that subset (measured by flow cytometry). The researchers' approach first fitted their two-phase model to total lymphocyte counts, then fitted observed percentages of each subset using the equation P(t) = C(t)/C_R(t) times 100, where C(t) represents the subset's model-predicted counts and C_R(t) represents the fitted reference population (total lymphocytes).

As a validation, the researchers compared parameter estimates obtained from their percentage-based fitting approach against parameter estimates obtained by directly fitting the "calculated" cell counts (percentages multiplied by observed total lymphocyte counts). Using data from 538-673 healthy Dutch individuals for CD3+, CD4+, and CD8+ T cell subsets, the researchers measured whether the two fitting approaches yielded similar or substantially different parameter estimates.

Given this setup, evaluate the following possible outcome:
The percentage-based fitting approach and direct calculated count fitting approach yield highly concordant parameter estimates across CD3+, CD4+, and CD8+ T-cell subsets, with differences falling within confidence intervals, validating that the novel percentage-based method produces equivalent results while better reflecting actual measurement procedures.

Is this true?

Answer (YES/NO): YES